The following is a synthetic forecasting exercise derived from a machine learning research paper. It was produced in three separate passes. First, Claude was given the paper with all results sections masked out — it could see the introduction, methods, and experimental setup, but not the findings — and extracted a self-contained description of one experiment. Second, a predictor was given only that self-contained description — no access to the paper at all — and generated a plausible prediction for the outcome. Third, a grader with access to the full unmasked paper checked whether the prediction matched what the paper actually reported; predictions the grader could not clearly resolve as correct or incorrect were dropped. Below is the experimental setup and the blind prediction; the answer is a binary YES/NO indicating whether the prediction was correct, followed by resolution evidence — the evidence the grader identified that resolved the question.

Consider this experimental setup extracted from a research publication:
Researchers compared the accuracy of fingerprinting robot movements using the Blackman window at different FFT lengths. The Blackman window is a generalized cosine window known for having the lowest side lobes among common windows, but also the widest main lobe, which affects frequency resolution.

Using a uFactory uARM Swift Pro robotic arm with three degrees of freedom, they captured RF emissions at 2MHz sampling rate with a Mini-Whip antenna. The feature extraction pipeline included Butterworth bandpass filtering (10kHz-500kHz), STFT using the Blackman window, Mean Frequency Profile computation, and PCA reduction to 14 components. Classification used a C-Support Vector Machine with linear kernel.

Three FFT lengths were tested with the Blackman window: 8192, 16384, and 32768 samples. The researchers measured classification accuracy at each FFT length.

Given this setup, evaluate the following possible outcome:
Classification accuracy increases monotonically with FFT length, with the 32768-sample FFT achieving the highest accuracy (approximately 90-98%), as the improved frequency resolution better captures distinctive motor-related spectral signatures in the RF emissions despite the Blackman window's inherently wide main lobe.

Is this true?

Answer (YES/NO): NO